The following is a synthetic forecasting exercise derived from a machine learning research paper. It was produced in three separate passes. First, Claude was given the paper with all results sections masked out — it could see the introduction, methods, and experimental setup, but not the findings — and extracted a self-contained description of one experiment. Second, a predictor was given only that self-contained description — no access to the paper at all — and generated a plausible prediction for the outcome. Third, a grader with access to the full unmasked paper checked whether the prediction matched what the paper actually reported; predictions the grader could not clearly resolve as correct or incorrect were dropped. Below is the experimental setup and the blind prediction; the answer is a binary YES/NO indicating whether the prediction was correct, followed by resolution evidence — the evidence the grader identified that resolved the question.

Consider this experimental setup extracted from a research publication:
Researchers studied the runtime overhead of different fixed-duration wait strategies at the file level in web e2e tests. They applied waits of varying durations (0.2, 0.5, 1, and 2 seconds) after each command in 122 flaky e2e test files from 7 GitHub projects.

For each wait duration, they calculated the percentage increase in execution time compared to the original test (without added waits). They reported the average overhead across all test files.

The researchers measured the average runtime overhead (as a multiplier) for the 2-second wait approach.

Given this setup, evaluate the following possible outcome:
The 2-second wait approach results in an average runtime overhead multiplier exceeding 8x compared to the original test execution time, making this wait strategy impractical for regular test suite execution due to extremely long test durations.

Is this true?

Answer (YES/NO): YES